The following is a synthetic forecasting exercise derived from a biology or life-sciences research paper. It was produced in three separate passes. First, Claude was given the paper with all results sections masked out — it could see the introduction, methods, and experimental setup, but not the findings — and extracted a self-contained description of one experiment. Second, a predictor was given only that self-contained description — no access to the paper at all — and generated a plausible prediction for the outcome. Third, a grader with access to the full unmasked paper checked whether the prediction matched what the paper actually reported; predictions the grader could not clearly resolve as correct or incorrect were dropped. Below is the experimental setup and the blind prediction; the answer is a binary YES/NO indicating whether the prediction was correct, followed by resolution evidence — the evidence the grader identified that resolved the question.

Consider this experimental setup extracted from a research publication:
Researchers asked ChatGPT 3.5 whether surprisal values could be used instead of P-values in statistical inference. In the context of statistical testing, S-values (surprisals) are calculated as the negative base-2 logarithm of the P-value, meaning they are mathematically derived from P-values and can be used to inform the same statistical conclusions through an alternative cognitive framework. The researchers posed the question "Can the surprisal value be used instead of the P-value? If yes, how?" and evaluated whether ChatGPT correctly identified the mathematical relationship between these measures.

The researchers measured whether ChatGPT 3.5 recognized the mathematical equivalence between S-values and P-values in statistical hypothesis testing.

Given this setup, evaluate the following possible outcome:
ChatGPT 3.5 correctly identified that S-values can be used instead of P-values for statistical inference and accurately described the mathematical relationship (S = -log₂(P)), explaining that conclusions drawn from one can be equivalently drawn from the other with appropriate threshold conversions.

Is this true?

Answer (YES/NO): NO